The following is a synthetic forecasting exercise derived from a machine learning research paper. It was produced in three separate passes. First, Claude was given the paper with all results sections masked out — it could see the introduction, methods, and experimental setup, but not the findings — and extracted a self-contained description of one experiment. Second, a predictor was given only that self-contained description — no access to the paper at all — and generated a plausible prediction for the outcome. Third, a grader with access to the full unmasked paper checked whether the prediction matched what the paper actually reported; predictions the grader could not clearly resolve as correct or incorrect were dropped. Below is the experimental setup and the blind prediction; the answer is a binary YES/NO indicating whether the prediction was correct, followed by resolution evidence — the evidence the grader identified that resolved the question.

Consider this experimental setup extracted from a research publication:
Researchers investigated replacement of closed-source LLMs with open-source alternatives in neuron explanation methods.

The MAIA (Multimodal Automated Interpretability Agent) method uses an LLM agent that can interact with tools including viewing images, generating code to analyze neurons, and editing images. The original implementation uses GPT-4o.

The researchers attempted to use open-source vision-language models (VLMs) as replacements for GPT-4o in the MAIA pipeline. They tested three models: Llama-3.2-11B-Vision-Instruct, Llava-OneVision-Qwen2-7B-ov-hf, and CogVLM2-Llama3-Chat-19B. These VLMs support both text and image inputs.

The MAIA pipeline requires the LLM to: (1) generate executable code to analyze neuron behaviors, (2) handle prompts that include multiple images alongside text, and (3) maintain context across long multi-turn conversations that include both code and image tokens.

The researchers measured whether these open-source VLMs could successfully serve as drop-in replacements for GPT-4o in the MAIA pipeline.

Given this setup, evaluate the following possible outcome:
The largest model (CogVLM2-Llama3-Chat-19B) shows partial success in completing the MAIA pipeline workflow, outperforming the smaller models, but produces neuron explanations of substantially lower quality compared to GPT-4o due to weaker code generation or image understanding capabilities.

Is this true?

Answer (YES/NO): NO